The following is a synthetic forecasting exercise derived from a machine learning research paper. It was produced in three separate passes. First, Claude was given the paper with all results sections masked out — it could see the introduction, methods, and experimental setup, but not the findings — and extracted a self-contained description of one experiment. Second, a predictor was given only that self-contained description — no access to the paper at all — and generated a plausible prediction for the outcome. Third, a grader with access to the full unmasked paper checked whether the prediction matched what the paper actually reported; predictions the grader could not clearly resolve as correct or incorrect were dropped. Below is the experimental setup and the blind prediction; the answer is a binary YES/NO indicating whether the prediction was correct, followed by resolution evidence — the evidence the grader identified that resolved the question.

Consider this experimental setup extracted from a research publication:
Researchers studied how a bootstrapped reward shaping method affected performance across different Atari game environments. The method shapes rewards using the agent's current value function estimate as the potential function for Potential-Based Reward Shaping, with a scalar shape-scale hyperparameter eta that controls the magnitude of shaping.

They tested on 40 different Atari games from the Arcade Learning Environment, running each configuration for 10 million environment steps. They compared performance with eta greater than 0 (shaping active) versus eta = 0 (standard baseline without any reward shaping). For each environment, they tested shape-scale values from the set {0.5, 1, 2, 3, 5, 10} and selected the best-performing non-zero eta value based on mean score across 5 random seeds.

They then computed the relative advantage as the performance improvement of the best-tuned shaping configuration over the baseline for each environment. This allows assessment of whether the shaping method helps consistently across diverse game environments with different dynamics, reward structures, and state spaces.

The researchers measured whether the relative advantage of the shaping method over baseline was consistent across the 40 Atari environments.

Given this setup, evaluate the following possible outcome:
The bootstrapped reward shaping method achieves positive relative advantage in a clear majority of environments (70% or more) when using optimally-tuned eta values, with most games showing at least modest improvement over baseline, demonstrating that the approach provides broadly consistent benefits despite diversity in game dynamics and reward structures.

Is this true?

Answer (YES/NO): NO